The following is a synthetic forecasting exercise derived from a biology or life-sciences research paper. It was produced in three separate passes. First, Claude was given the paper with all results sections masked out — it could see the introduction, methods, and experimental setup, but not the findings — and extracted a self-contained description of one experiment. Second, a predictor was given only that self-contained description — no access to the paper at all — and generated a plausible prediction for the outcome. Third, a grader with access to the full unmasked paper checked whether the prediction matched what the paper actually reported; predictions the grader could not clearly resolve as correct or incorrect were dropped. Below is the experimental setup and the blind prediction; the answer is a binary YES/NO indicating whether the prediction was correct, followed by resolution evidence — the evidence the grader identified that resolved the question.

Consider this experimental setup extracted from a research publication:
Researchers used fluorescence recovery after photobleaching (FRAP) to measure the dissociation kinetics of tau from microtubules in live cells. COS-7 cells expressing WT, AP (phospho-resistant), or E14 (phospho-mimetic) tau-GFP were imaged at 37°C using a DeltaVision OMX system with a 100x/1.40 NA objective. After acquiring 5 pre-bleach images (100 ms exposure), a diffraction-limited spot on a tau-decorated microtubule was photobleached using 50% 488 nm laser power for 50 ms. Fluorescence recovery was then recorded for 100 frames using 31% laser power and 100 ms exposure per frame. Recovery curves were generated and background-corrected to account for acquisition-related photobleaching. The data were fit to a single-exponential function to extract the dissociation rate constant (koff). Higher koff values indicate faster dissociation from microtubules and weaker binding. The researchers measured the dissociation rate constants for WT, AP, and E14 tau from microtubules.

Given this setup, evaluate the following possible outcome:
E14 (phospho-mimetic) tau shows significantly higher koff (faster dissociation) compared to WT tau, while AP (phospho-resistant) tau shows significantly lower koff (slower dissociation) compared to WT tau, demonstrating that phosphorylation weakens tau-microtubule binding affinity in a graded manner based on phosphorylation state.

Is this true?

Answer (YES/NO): YES